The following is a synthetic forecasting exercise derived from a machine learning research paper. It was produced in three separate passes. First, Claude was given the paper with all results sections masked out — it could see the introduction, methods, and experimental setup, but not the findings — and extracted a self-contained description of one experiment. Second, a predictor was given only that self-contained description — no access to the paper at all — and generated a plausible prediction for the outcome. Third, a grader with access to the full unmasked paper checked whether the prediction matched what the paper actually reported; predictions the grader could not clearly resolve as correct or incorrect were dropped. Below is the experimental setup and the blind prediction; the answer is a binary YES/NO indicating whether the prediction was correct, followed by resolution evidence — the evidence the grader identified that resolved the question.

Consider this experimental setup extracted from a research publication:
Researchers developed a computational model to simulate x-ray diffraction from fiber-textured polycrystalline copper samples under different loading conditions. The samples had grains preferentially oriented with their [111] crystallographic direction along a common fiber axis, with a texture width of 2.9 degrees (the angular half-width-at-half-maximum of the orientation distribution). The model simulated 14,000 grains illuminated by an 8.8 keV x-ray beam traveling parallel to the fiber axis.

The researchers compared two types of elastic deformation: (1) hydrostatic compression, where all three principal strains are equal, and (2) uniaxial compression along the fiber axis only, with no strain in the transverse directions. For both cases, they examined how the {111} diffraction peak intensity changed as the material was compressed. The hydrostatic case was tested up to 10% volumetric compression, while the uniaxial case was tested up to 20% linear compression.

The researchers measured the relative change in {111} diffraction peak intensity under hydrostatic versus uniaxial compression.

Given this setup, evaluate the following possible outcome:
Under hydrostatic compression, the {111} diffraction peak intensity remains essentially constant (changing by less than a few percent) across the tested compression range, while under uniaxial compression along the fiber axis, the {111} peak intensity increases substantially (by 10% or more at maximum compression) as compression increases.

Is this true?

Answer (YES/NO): NO